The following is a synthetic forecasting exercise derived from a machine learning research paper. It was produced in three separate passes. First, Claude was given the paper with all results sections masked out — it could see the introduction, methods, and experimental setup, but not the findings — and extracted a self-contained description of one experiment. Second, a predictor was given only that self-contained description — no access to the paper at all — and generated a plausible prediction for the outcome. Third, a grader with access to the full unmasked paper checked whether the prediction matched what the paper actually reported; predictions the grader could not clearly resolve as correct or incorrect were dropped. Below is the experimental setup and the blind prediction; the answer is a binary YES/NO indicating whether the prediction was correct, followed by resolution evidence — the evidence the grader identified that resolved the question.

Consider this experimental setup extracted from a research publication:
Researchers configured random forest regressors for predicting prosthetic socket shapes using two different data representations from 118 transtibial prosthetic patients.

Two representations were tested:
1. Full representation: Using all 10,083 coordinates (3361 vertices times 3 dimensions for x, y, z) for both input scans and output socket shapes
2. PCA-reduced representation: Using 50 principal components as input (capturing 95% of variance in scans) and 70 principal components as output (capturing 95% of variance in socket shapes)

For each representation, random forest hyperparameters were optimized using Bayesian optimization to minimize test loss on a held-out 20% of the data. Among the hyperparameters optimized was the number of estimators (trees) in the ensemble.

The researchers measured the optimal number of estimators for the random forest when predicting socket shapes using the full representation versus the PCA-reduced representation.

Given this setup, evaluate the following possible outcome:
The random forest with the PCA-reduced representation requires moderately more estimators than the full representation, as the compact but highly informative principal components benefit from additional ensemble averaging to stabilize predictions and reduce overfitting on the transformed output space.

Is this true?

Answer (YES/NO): NO